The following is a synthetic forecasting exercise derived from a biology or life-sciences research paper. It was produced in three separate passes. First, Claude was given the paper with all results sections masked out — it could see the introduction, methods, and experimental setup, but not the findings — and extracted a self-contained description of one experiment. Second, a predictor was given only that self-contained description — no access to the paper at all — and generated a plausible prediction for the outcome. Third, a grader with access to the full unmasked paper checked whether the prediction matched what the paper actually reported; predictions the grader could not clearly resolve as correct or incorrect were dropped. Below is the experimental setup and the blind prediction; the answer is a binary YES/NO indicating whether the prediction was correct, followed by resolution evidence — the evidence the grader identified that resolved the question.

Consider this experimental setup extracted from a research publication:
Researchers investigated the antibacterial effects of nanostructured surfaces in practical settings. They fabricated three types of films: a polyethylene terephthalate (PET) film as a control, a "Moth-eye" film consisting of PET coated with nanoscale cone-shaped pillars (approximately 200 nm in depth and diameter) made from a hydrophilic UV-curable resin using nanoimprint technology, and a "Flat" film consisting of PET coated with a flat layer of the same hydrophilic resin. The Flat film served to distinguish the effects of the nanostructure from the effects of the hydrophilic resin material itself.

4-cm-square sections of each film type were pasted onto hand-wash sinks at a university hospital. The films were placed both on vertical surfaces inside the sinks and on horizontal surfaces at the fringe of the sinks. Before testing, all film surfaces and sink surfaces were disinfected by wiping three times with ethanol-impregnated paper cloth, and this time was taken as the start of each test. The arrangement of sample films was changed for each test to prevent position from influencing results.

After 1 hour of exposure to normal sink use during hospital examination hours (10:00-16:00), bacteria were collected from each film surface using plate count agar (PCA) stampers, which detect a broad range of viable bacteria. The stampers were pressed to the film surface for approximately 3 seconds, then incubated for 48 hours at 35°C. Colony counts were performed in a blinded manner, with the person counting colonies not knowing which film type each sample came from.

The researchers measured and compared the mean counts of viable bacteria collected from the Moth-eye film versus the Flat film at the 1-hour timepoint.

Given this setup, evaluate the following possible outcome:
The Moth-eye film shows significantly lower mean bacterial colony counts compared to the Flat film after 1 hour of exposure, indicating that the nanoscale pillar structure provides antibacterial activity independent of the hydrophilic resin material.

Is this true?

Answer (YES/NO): YES